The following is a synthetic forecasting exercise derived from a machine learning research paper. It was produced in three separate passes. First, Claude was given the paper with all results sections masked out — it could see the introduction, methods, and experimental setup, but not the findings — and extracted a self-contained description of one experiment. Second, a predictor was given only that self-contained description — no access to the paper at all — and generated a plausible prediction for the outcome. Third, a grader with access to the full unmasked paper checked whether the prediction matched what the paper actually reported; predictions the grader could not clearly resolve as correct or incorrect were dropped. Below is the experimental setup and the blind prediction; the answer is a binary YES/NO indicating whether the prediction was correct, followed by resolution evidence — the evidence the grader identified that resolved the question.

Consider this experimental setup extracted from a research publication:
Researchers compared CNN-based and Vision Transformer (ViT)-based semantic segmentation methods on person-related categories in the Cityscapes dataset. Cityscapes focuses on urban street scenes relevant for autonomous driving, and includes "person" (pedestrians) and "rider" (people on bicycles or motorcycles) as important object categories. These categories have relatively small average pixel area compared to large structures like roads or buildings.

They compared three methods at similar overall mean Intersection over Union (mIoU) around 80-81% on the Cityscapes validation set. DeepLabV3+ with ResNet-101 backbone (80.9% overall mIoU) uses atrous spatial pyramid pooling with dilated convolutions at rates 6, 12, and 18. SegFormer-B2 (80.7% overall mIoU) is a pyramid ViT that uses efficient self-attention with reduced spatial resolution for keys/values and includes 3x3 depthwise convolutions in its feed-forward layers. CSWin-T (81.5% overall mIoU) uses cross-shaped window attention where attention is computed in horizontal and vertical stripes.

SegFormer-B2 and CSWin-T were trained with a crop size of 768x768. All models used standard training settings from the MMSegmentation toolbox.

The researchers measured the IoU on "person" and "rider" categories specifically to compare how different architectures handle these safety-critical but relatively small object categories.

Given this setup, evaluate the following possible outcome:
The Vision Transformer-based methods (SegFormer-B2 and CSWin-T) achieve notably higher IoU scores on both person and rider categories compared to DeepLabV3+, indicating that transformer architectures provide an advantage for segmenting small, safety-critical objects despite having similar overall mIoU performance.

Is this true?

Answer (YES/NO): NO